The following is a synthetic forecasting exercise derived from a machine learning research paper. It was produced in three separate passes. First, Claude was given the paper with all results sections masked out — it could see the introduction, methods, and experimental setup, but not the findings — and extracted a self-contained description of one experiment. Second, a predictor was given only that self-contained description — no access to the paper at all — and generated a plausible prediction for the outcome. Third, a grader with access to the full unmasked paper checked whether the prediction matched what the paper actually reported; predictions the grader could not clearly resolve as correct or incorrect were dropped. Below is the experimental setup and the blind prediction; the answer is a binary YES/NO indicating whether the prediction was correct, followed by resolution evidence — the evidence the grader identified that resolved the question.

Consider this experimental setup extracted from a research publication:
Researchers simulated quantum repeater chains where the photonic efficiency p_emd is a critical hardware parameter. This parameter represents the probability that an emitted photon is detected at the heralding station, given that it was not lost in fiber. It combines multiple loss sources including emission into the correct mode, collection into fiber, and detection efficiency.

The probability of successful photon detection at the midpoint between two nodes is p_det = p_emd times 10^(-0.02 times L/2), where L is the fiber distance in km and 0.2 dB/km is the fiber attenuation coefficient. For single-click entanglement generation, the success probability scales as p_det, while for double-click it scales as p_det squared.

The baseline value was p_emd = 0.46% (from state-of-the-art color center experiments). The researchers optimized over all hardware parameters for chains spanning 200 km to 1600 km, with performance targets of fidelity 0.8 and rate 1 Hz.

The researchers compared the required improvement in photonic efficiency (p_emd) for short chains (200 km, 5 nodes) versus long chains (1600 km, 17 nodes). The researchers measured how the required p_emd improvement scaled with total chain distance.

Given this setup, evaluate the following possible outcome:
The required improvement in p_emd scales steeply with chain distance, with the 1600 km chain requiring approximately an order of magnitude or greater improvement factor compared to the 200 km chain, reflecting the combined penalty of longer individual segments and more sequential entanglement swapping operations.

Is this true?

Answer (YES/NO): NO